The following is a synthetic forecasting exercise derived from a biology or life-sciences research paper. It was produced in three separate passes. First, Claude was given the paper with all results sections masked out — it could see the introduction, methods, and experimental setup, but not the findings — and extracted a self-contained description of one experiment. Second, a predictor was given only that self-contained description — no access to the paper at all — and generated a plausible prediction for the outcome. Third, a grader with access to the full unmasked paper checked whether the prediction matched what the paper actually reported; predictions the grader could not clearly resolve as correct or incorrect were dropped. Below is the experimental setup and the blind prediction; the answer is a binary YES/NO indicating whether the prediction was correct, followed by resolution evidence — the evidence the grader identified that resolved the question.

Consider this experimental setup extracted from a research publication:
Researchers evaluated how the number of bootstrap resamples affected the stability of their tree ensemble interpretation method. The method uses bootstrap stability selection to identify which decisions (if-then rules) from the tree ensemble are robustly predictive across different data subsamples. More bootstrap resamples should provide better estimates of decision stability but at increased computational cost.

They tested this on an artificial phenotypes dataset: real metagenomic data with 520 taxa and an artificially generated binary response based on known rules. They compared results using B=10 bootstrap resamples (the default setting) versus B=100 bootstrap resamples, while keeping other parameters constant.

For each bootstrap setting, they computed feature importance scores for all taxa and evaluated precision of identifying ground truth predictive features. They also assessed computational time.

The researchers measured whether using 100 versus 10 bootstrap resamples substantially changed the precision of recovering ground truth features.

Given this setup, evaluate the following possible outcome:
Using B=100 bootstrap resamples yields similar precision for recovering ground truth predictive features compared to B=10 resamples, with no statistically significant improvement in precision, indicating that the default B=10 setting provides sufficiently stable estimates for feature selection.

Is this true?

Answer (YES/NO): NO